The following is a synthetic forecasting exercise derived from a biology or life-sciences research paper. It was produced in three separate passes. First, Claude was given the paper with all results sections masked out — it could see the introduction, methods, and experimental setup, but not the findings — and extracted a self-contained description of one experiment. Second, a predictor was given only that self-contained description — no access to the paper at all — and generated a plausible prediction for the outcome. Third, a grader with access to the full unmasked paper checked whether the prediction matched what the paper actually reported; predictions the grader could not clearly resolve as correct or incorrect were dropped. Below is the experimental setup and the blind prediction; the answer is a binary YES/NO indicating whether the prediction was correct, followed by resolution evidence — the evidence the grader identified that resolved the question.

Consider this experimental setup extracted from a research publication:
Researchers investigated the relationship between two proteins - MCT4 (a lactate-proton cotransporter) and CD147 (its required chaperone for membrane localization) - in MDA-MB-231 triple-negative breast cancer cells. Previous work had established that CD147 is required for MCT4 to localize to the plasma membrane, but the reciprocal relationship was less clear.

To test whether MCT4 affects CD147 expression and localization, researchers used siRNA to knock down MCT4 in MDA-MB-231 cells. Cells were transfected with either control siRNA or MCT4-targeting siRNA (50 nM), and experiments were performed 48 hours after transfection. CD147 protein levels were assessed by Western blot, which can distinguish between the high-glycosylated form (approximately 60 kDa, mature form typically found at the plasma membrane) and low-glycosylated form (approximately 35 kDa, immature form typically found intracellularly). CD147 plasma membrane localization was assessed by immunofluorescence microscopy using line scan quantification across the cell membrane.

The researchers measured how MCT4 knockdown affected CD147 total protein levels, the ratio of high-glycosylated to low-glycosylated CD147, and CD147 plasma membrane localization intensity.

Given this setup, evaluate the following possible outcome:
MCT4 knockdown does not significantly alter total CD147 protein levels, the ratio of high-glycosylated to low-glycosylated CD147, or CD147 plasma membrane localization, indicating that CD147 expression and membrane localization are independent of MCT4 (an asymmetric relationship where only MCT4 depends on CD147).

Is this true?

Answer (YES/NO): NO